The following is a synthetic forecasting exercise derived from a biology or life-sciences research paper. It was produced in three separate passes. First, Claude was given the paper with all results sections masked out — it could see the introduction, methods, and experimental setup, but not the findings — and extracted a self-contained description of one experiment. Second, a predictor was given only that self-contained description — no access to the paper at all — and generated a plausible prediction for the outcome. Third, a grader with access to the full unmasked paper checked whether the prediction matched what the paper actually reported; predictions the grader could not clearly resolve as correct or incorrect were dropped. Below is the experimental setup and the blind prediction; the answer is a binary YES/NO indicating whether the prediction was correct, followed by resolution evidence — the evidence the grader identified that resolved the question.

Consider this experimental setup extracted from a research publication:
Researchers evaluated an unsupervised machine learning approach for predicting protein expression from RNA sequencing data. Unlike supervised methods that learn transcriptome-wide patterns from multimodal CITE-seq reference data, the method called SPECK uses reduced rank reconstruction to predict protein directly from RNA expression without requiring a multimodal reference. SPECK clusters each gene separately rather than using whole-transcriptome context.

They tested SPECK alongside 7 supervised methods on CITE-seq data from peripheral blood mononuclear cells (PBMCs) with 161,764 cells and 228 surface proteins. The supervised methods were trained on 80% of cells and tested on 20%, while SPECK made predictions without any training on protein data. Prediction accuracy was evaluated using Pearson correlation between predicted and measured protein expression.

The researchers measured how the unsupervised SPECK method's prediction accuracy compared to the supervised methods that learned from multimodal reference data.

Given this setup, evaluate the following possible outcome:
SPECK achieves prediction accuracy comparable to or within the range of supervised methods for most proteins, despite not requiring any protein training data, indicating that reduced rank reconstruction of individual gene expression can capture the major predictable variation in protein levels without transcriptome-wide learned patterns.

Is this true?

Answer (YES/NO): NO